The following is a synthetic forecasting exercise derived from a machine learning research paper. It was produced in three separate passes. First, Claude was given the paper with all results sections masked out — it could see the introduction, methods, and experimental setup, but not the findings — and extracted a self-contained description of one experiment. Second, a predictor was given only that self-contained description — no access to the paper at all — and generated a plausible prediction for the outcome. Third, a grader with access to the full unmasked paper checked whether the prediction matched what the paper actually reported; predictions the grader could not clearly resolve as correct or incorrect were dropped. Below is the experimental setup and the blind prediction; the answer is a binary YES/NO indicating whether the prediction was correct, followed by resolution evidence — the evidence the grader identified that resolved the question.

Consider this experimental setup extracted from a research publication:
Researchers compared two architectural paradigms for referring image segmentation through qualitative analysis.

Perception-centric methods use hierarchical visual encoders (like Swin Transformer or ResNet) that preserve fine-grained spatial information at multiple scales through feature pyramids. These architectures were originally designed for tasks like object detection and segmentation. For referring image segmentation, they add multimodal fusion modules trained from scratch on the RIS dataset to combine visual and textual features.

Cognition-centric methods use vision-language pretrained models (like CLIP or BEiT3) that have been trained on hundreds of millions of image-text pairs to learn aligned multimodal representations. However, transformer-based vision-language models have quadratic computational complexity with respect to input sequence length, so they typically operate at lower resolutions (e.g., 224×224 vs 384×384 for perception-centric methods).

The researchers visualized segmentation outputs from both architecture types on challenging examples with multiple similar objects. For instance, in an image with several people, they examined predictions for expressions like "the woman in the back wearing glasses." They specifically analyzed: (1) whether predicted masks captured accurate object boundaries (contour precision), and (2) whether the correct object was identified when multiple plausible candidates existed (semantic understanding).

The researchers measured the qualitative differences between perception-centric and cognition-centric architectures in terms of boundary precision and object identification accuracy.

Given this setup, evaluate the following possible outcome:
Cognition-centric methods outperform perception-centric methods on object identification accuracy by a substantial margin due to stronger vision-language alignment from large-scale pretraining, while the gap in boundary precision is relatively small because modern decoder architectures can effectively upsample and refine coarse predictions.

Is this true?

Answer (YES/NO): NO